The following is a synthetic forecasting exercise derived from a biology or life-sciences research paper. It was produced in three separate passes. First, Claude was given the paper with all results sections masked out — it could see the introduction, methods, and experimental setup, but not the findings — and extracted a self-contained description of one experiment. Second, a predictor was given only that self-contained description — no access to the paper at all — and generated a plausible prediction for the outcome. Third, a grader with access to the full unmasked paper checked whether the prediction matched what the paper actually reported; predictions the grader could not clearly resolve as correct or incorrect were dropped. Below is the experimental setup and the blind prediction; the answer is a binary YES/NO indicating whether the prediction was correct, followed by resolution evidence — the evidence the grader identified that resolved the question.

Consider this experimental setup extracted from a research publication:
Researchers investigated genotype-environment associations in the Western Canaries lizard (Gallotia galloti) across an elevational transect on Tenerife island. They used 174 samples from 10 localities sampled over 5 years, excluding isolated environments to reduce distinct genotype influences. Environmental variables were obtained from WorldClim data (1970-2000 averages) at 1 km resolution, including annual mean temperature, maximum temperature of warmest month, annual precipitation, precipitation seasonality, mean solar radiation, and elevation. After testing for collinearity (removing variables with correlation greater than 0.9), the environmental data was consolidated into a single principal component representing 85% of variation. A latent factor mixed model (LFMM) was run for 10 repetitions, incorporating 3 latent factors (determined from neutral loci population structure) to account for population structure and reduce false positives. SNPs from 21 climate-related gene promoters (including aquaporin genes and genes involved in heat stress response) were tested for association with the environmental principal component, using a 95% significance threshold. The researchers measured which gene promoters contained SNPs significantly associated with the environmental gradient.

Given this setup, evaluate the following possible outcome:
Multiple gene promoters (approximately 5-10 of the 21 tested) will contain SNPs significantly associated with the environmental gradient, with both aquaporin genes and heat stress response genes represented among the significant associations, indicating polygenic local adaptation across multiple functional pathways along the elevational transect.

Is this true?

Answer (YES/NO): YES